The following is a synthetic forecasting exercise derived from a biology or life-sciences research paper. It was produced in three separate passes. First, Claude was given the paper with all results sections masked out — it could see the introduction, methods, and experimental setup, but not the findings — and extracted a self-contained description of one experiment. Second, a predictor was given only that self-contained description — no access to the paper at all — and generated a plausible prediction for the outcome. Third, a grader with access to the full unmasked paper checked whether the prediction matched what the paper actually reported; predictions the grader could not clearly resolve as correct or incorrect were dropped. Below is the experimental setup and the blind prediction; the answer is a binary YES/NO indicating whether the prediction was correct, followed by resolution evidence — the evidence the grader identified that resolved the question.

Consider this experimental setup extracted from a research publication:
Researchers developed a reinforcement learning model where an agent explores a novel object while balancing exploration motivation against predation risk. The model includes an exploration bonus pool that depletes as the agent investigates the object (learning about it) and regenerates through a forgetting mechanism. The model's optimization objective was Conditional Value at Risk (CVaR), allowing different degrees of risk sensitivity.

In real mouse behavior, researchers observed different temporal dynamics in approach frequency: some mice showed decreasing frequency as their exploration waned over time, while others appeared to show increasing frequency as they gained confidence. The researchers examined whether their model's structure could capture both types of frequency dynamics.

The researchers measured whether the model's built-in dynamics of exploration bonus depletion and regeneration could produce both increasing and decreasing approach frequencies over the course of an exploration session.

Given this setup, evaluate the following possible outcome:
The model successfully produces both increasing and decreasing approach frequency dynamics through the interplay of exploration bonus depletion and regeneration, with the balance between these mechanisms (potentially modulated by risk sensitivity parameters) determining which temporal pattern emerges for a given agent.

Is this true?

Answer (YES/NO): NO